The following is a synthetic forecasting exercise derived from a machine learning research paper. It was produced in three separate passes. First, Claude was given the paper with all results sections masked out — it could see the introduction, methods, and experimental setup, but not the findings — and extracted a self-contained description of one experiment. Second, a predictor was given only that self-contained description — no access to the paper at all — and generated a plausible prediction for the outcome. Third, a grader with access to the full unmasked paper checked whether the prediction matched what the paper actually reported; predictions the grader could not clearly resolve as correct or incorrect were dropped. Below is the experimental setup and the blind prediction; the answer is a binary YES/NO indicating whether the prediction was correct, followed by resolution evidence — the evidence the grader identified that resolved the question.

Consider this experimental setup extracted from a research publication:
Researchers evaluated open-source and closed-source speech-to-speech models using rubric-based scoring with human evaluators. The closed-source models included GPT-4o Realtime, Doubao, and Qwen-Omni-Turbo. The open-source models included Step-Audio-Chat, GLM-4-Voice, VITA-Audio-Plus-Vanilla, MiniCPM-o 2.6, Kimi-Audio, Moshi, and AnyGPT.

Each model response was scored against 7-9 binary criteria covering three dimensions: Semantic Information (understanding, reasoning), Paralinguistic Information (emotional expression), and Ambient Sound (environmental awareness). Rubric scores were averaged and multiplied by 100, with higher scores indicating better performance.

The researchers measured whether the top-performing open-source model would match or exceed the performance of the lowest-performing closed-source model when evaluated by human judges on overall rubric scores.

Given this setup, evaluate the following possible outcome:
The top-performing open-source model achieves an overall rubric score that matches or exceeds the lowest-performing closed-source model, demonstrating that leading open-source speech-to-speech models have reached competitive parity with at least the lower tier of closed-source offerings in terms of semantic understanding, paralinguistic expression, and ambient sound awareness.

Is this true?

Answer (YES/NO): YES